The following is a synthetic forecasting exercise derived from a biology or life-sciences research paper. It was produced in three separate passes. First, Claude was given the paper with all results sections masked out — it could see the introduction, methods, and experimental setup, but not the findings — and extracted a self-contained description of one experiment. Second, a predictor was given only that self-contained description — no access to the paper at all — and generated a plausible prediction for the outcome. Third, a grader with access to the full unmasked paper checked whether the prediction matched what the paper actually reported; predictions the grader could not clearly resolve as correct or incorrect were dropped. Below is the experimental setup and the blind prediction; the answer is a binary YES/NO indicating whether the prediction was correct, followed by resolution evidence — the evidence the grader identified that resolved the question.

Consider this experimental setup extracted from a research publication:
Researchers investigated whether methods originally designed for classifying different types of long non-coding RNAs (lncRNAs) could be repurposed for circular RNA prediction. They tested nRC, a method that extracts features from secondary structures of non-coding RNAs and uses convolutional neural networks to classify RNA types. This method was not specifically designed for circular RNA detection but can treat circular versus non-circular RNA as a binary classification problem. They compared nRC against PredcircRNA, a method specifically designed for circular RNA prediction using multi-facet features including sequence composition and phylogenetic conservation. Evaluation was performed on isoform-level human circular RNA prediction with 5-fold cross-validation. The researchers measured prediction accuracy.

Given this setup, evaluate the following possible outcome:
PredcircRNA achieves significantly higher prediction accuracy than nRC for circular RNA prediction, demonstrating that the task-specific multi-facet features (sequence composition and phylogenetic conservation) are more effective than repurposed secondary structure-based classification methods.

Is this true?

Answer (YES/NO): NO